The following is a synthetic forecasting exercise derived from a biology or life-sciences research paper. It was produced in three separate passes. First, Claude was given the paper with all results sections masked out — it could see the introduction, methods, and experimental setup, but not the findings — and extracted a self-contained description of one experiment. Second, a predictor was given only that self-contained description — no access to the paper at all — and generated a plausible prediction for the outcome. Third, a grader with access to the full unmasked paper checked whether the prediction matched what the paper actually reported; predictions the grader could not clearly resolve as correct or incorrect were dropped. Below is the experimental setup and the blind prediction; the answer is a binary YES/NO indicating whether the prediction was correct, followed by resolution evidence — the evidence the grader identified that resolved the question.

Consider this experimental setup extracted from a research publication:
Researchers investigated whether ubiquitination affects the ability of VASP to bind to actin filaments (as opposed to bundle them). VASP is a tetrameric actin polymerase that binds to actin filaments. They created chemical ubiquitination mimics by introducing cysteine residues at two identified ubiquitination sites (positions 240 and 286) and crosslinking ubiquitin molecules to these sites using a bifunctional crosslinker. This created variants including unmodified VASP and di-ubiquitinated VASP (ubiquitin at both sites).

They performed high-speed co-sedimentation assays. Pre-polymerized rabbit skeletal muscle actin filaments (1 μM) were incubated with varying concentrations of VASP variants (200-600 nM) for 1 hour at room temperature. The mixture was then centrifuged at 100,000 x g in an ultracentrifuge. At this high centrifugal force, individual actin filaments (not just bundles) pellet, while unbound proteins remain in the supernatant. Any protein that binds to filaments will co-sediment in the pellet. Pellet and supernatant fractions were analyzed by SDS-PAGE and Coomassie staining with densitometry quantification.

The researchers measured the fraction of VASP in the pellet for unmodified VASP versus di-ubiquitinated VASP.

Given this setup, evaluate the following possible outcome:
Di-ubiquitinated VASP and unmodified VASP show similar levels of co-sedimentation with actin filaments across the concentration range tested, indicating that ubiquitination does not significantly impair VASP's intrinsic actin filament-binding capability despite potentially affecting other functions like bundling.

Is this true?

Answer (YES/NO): NO